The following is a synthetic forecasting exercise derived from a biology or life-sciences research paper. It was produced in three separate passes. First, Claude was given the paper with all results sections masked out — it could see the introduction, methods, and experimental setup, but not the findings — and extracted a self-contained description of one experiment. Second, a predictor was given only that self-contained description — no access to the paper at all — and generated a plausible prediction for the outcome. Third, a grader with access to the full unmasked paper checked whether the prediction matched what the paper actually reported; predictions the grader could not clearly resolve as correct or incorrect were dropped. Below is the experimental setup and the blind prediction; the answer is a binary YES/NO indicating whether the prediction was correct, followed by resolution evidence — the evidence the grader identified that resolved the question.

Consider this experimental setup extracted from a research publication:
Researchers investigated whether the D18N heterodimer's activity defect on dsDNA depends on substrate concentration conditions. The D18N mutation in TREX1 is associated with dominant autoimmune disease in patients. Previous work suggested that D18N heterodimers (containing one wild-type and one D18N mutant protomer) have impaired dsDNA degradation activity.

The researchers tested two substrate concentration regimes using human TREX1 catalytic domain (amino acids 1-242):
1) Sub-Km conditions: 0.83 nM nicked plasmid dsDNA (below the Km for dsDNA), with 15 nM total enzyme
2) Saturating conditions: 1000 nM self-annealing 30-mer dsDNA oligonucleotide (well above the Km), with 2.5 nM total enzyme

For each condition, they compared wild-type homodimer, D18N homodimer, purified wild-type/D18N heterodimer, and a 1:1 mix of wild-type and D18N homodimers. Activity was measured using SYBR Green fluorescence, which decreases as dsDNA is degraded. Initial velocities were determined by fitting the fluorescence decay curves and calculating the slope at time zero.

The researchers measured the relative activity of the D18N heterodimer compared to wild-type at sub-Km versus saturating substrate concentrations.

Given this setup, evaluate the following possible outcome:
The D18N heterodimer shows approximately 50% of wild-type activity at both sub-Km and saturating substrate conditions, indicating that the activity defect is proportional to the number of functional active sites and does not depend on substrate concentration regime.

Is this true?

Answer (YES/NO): NO